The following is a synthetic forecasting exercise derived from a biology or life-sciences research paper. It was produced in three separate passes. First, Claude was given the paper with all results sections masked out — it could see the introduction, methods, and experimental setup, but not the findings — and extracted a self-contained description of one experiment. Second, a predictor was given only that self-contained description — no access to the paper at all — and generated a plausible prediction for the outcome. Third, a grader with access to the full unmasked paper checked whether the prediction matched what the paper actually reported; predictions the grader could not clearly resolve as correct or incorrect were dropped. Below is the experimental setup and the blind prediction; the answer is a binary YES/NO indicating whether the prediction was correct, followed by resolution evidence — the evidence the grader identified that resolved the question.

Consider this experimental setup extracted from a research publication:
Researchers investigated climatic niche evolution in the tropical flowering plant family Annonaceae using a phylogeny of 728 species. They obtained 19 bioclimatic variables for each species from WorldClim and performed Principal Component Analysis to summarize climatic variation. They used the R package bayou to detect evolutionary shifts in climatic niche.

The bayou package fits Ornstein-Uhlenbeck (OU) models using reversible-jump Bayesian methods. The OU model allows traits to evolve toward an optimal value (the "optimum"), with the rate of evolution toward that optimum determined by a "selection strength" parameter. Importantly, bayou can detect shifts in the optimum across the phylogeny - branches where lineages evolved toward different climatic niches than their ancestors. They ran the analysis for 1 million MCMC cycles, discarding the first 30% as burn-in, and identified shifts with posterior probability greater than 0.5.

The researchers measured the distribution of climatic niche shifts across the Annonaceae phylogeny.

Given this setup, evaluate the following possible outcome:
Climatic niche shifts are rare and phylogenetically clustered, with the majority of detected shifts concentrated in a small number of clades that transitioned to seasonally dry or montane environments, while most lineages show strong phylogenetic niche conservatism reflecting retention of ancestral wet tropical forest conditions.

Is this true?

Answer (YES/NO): YES